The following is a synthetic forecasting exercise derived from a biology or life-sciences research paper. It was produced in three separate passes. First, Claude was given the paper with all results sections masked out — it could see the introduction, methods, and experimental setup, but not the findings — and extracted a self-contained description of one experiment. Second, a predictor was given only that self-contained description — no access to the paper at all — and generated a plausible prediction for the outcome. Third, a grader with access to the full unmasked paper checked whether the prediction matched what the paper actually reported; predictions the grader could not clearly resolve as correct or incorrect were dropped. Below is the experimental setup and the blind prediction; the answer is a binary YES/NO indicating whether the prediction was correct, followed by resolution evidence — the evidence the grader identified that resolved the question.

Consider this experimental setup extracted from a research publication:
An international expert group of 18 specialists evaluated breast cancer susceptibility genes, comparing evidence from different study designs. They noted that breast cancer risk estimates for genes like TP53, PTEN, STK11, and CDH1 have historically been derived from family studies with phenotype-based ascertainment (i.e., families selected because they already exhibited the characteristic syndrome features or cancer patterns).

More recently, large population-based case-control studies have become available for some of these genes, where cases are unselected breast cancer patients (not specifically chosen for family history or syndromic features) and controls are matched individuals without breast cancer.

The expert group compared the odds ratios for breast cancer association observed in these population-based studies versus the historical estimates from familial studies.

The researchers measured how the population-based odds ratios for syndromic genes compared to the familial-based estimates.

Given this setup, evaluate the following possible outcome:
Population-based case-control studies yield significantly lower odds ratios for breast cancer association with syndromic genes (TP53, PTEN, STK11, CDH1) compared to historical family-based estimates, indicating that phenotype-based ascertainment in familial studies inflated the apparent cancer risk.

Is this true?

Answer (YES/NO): YES